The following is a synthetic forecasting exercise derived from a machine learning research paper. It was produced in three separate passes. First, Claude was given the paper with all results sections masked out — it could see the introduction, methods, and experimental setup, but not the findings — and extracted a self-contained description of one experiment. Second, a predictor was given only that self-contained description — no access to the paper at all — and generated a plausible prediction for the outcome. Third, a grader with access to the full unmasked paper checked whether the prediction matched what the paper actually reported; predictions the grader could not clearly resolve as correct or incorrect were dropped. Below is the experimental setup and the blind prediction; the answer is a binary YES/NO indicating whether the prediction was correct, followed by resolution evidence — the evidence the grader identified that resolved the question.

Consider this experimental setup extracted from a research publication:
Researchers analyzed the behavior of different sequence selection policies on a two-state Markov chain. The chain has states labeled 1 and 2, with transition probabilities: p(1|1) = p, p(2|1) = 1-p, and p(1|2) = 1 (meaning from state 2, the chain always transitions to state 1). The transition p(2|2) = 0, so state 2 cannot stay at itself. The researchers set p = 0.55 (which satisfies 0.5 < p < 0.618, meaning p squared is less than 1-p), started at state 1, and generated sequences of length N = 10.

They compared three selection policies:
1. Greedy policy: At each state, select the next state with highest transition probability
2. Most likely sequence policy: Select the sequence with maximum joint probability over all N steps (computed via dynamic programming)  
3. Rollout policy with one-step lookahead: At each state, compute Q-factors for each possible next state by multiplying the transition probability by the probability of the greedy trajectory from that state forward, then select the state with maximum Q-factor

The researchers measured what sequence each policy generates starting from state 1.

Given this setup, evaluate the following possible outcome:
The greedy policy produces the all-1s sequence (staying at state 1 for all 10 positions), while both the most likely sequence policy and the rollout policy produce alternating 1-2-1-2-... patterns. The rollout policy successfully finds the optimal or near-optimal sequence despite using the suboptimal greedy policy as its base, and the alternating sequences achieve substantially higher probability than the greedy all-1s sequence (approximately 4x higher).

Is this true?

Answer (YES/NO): NO